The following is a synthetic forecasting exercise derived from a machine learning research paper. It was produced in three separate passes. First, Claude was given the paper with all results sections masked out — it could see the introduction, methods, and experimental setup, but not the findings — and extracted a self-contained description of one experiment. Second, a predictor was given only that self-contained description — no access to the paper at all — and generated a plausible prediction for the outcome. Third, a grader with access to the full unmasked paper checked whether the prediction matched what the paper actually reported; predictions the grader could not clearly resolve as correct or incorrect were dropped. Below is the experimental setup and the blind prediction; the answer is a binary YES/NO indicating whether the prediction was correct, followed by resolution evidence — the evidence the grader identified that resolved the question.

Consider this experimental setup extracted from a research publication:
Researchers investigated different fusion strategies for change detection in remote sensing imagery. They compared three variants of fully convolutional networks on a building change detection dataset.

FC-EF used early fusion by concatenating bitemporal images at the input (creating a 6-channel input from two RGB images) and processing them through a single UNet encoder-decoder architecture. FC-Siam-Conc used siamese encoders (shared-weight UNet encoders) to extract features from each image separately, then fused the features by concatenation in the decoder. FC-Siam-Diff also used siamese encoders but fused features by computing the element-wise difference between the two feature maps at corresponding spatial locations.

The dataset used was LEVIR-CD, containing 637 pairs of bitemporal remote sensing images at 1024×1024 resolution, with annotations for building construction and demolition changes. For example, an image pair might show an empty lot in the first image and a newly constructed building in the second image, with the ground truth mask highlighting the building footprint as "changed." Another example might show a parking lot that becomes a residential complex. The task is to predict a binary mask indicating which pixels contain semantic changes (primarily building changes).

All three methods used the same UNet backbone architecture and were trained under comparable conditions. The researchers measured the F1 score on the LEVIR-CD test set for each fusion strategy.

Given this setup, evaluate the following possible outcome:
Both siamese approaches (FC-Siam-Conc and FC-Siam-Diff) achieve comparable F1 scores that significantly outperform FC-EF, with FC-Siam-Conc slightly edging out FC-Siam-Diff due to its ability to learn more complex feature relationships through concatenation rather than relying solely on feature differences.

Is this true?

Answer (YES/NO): NO